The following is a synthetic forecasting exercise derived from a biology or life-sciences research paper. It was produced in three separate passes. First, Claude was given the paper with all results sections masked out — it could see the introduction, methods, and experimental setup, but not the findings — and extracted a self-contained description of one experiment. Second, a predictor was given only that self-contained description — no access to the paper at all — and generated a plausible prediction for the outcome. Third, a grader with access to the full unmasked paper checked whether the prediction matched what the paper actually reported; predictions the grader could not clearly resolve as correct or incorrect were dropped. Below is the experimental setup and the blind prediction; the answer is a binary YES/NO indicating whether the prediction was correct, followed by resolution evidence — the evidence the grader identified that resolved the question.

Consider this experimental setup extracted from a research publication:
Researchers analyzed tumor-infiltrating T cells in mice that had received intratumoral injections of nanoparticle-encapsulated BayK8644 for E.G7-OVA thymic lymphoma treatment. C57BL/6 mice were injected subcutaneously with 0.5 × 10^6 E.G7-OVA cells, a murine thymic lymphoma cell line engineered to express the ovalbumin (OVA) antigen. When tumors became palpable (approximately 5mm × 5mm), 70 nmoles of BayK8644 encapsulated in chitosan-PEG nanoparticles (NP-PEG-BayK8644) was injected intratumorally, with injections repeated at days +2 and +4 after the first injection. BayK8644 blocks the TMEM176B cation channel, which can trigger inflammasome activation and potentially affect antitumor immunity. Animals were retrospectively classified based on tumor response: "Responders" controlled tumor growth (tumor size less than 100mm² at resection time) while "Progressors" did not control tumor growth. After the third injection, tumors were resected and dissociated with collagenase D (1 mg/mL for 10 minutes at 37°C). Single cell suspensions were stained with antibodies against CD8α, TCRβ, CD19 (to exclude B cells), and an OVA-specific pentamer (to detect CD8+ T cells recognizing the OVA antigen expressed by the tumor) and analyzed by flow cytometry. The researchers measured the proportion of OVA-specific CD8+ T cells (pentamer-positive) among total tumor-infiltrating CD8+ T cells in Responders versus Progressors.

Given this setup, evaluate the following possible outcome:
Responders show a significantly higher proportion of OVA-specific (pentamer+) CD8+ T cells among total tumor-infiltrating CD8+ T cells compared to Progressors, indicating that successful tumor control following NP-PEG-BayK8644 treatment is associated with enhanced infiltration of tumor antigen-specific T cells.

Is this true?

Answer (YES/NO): YES